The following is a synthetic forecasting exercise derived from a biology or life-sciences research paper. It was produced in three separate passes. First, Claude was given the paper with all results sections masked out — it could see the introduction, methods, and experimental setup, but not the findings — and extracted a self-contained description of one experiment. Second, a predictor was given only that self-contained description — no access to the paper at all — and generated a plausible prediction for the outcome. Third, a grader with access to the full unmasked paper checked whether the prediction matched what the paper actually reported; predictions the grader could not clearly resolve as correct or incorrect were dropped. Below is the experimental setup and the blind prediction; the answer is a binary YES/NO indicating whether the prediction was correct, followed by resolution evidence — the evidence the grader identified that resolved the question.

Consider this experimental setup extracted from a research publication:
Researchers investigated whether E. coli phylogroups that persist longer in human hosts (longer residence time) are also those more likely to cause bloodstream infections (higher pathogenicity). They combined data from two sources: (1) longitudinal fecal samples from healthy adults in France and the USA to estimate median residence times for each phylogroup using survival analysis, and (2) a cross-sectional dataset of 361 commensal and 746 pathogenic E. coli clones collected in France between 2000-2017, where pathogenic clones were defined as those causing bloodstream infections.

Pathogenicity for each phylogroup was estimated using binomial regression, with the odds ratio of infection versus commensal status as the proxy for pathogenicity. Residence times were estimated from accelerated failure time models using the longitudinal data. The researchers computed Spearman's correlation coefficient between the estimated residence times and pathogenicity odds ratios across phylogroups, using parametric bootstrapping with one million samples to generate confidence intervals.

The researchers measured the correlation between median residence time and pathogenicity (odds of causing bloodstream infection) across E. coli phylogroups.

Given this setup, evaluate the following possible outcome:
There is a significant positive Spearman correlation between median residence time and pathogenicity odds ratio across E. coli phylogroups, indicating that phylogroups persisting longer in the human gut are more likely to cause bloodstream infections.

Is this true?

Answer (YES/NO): YES